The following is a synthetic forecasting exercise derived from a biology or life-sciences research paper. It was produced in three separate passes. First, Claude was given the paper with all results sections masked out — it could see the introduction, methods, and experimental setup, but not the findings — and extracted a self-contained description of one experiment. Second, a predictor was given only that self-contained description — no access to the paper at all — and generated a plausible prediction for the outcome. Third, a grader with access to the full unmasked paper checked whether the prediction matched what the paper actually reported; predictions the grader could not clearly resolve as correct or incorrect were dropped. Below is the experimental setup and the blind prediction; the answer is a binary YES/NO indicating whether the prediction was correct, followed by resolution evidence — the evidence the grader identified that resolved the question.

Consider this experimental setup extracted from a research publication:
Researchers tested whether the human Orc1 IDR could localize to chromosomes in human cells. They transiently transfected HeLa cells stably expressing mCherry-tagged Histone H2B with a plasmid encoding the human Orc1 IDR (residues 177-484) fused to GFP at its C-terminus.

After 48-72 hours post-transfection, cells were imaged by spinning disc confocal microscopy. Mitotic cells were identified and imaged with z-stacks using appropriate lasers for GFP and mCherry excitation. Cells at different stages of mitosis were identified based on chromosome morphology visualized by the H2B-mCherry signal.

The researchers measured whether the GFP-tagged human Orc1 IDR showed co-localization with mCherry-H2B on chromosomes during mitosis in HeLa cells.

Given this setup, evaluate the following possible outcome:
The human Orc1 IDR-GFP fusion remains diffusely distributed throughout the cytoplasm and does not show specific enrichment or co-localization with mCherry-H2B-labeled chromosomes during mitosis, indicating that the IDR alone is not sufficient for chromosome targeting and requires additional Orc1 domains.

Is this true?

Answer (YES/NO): NO